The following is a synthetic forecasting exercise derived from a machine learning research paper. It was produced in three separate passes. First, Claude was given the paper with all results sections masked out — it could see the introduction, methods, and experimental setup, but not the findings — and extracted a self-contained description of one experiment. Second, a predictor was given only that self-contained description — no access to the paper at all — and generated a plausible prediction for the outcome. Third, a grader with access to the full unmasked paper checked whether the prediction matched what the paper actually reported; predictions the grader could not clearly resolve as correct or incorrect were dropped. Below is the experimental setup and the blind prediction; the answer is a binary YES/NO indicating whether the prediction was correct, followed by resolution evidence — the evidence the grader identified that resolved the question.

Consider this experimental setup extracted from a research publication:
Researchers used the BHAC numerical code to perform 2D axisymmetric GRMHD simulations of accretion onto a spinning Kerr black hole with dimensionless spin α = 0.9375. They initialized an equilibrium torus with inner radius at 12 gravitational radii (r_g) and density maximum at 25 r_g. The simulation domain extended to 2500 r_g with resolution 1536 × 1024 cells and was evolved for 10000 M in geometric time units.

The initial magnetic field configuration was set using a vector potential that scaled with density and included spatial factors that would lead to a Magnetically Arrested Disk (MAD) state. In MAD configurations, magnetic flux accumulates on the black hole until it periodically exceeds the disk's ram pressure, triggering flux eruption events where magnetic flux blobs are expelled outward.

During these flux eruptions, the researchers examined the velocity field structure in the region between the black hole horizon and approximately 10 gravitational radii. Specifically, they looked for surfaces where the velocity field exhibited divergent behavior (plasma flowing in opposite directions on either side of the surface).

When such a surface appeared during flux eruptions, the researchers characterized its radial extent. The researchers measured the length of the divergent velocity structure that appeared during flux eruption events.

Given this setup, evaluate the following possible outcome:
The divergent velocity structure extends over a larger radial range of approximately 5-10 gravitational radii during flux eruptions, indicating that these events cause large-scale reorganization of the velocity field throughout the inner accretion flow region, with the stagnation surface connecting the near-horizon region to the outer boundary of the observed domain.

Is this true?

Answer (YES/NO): YES